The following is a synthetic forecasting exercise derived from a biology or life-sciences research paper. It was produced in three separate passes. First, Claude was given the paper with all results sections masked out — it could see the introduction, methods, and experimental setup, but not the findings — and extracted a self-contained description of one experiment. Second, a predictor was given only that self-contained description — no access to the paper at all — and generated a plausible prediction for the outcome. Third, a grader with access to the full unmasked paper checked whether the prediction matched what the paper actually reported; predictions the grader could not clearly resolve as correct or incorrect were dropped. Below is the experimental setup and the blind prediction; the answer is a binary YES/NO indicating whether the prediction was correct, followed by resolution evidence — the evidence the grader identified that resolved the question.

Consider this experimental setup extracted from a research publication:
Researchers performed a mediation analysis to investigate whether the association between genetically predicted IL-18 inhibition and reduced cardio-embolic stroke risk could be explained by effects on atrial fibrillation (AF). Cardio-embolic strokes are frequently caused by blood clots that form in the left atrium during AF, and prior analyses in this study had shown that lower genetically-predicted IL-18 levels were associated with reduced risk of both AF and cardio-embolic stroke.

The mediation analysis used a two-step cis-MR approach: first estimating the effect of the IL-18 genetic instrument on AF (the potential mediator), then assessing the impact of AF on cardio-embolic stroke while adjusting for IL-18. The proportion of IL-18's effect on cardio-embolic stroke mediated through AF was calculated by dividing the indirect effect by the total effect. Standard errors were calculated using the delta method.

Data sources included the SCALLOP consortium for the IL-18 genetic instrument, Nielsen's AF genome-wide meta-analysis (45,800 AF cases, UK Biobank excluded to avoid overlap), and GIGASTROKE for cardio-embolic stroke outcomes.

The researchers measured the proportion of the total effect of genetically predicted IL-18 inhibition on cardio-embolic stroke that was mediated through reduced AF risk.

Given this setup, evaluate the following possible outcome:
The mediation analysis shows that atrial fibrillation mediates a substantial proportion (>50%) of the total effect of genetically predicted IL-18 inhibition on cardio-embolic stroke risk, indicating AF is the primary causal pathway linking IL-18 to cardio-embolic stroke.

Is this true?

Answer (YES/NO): NO